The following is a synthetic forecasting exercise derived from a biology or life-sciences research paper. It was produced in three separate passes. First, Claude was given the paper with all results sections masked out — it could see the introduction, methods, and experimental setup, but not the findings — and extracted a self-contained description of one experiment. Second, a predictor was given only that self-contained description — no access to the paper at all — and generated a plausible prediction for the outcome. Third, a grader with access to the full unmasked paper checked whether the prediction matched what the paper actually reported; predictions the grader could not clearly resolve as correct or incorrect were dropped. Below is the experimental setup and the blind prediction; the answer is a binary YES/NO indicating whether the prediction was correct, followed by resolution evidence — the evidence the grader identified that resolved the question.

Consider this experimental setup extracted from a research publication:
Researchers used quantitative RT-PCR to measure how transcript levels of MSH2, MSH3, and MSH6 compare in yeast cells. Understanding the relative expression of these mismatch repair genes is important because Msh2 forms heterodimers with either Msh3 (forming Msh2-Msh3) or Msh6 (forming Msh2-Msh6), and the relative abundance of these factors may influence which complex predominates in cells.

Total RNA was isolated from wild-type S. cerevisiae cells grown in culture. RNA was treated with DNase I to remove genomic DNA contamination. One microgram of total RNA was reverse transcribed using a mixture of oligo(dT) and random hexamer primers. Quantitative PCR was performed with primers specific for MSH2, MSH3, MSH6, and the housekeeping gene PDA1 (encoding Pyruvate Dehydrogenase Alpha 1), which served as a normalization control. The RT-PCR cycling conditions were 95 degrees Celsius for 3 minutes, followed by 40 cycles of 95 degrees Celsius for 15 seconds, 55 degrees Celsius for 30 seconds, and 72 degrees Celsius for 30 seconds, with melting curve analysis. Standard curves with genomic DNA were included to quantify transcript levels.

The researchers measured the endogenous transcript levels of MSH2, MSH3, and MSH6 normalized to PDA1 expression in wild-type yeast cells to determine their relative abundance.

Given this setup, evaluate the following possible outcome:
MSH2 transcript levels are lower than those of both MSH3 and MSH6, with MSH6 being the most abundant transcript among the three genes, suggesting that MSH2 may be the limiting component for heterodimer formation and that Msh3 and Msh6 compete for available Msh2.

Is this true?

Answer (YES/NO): NO